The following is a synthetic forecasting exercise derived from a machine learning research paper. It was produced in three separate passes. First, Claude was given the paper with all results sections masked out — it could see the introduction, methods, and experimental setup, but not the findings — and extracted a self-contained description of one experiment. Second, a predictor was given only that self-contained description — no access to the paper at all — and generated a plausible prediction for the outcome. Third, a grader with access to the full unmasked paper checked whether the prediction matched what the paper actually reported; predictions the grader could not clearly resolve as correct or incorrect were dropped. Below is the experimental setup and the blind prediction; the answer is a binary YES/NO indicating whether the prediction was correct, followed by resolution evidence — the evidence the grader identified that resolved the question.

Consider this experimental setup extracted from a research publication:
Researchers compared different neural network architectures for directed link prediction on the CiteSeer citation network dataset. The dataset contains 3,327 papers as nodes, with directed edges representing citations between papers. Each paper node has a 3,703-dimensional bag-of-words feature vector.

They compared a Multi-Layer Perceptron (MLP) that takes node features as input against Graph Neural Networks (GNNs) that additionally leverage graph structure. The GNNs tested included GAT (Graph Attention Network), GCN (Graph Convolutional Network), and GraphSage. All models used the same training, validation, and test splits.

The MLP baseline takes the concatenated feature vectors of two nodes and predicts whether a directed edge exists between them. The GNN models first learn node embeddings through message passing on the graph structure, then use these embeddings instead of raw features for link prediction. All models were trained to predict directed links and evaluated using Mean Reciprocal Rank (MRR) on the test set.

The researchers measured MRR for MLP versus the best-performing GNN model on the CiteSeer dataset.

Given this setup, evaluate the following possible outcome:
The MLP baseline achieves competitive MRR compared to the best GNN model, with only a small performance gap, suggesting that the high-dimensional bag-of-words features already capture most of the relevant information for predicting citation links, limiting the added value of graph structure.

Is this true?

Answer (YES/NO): NO